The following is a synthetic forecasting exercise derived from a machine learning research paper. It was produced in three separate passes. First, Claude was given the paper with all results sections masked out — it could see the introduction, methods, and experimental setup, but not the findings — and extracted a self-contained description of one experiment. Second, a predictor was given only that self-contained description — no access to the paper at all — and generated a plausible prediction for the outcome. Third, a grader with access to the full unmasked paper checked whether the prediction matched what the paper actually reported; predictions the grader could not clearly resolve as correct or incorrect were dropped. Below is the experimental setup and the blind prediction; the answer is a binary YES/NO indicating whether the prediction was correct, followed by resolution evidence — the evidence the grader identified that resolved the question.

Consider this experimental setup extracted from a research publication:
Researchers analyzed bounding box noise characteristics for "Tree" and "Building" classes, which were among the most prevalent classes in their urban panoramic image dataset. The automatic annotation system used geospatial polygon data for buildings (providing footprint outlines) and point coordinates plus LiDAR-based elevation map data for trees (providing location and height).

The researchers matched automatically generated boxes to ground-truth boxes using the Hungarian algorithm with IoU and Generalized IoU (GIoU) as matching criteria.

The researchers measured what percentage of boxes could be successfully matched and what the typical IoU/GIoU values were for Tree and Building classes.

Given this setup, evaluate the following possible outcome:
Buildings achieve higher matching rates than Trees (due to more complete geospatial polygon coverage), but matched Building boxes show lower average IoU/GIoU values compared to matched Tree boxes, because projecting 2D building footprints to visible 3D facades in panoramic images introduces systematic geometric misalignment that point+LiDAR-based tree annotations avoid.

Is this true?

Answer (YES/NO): NO